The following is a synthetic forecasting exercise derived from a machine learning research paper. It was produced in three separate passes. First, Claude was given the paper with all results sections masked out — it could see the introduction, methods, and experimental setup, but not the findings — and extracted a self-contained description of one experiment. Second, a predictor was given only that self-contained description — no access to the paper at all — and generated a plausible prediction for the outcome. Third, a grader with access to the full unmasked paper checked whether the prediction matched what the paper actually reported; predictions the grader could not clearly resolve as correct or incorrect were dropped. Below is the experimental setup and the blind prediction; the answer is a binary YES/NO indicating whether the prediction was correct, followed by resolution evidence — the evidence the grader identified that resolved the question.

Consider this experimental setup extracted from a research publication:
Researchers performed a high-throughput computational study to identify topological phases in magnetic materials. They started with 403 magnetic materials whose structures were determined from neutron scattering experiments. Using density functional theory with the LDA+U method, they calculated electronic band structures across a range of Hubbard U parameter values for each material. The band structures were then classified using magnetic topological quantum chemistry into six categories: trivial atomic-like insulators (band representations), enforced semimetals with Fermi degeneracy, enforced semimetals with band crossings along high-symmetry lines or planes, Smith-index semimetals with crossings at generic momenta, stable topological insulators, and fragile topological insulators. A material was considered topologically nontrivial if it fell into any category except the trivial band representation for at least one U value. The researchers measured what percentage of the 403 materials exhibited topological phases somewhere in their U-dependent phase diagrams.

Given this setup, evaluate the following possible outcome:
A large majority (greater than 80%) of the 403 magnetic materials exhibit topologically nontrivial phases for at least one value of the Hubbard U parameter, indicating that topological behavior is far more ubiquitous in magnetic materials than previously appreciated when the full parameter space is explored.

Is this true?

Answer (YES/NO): NO